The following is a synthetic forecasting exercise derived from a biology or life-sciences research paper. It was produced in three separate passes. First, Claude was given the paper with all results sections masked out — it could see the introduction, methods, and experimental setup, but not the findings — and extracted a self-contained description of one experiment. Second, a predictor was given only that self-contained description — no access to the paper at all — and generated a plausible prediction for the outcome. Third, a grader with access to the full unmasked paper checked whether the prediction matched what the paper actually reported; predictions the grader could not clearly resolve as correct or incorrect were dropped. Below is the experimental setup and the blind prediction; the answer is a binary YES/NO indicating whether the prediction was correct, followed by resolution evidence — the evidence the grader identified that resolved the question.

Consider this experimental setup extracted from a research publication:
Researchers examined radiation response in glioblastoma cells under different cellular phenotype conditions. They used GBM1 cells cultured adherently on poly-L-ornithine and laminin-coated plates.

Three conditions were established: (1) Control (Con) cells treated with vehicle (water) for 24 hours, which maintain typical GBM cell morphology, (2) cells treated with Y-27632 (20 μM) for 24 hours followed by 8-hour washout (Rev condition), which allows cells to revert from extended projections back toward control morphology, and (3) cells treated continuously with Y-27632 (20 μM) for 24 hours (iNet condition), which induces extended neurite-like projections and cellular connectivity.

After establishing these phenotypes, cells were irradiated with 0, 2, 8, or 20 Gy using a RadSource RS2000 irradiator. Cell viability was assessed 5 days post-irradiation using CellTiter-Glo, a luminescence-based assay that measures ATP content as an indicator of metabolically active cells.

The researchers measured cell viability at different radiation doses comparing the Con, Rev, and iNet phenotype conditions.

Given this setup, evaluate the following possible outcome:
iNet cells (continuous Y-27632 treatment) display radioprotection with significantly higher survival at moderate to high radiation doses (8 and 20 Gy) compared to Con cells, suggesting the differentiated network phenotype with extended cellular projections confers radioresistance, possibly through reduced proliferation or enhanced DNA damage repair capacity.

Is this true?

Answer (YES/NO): NO